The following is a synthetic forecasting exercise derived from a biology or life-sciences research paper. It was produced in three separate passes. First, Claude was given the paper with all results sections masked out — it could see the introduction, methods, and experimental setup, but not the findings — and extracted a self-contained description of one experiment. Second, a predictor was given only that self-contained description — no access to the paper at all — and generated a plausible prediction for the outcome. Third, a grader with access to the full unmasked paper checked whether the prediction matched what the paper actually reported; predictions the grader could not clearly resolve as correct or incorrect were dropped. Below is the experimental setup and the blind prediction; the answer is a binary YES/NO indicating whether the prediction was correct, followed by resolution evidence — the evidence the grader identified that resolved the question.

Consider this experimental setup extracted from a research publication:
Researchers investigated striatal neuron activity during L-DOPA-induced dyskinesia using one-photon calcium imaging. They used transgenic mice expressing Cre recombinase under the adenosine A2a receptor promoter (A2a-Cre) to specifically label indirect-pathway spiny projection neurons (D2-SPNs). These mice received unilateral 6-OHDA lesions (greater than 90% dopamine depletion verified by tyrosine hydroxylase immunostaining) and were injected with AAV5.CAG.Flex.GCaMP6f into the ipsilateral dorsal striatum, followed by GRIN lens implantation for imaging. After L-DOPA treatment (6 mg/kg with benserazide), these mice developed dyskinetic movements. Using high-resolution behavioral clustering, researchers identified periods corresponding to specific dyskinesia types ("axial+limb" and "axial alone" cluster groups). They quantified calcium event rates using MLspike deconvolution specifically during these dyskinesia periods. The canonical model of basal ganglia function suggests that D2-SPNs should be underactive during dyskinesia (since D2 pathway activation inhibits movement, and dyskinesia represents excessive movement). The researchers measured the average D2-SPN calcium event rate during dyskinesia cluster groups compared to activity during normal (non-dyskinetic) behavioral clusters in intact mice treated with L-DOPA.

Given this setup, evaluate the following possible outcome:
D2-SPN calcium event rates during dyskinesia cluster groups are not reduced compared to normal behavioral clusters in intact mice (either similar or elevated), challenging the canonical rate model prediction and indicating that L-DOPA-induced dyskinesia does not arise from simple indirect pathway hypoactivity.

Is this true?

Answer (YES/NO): YES